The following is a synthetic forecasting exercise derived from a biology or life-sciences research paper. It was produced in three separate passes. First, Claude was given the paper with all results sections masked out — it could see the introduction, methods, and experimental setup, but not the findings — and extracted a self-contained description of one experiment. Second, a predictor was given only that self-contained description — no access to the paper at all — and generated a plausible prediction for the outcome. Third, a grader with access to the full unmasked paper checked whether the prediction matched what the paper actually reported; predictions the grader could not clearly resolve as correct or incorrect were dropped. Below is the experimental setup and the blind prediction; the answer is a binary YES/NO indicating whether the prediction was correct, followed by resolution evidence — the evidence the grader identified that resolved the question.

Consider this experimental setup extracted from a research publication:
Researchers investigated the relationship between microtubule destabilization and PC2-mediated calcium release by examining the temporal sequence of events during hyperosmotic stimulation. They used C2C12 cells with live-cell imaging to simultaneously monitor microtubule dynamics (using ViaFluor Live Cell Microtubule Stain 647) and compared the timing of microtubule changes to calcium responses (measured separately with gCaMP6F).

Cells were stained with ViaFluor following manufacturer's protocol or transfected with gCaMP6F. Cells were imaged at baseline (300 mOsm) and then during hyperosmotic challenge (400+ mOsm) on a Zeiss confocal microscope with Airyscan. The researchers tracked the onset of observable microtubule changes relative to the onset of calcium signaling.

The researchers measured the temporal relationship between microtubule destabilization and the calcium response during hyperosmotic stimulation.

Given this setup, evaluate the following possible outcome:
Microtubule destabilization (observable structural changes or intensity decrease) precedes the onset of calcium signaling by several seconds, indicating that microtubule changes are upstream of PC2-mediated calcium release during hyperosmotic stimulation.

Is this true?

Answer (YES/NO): YES